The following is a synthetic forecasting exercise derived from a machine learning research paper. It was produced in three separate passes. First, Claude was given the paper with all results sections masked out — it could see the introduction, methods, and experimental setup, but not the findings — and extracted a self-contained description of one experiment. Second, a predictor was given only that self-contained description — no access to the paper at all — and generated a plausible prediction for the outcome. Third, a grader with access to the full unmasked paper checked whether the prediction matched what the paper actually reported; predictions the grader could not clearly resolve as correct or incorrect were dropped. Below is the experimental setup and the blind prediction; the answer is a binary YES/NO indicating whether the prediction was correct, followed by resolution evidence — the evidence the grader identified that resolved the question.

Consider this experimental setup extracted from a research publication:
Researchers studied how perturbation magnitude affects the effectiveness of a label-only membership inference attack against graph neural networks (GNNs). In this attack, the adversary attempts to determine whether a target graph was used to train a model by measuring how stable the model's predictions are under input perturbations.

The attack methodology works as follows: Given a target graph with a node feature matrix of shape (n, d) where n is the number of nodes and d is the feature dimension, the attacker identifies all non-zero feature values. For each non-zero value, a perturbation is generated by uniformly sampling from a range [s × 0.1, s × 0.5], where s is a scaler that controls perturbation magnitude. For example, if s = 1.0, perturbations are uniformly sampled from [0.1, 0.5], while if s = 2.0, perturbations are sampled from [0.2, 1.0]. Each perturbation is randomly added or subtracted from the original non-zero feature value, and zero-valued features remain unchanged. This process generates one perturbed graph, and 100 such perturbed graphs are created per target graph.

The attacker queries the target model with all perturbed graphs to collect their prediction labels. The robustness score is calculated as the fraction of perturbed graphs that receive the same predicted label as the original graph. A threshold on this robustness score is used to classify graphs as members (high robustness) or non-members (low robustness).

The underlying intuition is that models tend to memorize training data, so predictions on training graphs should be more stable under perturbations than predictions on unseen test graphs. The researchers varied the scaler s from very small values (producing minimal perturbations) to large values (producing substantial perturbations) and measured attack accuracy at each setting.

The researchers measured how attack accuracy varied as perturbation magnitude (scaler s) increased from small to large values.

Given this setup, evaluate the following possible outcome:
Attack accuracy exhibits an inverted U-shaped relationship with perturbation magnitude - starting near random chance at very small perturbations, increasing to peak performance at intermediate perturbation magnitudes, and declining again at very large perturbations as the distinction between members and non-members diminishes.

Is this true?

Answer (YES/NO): NO